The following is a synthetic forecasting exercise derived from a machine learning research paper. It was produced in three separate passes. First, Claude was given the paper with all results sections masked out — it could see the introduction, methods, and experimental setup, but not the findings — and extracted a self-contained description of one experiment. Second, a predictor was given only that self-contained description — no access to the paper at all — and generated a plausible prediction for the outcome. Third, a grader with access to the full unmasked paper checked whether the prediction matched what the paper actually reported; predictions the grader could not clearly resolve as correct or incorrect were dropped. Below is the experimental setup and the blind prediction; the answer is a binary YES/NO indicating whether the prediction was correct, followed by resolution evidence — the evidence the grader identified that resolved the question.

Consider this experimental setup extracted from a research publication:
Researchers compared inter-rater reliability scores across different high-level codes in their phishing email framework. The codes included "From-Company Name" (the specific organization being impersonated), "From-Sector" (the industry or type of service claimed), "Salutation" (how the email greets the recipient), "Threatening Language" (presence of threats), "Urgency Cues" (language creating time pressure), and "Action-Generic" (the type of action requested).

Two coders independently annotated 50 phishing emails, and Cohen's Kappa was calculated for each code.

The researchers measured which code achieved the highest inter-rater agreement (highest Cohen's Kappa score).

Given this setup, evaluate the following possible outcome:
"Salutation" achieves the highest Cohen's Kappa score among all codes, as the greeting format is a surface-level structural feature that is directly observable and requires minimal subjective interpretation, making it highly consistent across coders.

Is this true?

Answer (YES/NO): NO